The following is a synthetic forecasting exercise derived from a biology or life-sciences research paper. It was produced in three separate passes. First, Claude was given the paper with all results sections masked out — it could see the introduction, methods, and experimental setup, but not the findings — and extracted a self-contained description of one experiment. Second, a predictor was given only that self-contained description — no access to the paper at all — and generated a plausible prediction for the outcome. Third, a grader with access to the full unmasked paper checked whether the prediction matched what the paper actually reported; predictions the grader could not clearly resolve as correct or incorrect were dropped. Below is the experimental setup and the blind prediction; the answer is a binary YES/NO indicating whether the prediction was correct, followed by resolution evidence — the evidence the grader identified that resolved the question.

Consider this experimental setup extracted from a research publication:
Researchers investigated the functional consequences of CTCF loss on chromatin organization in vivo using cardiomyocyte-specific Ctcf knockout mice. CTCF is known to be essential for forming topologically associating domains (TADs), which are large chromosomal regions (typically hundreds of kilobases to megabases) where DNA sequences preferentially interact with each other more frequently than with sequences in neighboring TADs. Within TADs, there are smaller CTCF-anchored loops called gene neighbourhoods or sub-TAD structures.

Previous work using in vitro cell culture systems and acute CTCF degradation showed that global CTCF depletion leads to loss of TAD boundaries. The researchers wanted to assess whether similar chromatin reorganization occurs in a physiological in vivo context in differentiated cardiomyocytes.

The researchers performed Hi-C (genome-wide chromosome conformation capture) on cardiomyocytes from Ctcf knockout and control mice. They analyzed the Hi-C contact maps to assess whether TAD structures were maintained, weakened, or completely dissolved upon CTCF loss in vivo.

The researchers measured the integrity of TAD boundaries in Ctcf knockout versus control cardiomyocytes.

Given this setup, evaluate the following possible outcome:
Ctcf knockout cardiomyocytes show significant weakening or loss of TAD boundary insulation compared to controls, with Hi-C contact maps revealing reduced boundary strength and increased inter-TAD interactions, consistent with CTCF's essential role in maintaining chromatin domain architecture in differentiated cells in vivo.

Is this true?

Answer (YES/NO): YES